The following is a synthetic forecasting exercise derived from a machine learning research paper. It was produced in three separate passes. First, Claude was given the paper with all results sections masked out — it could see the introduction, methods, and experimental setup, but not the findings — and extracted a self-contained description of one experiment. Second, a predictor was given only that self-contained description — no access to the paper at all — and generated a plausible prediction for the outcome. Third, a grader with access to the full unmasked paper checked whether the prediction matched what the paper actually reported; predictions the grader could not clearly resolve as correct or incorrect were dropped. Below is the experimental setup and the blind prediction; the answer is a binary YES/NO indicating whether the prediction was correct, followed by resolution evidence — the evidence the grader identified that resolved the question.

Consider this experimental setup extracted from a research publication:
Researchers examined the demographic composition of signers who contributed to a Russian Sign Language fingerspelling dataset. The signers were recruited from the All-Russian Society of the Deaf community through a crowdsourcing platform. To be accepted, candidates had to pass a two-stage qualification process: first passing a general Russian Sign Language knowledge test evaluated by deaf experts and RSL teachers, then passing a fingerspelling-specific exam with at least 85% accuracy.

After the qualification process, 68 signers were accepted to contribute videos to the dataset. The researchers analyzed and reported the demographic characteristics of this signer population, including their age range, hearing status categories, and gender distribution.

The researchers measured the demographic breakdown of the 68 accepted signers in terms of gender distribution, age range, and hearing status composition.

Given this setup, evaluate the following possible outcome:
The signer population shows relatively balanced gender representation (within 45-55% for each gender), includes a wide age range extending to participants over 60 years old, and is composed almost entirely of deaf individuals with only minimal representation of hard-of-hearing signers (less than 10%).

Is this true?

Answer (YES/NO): NO